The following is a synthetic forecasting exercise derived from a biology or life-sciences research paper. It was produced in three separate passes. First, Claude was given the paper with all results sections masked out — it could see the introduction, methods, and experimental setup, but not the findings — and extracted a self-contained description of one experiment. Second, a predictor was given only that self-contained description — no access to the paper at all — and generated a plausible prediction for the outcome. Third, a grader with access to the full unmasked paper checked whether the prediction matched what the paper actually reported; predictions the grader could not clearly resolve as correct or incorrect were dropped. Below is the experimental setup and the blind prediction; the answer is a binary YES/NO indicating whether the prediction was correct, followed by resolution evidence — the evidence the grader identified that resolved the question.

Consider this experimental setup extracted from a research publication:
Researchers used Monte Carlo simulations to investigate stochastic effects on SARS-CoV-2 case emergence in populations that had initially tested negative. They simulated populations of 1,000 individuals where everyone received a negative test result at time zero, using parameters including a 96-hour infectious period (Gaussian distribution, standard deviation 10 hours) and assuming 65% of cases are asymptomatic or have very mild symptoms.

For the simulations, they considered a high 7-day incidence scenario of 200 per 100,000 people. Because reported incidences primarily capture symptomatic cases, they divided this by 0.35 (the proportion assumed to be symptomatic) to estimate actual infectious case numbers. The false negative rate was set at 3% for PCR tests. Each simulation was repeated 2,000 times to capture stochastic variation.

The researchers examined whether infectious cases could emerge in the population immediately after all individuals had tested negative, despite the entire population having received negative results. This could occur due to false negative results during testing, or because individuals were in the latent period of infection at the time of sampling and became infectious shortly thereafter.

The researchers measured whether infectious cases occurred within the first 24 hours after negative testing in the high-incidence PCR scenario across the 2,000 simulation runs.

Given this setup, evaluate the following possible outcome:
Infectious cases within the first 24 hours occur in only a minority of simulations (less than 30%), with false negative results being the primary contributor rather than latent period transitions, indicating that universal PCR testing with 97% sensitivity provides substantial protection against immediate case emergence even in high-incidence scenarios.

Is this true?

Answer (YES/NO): NO